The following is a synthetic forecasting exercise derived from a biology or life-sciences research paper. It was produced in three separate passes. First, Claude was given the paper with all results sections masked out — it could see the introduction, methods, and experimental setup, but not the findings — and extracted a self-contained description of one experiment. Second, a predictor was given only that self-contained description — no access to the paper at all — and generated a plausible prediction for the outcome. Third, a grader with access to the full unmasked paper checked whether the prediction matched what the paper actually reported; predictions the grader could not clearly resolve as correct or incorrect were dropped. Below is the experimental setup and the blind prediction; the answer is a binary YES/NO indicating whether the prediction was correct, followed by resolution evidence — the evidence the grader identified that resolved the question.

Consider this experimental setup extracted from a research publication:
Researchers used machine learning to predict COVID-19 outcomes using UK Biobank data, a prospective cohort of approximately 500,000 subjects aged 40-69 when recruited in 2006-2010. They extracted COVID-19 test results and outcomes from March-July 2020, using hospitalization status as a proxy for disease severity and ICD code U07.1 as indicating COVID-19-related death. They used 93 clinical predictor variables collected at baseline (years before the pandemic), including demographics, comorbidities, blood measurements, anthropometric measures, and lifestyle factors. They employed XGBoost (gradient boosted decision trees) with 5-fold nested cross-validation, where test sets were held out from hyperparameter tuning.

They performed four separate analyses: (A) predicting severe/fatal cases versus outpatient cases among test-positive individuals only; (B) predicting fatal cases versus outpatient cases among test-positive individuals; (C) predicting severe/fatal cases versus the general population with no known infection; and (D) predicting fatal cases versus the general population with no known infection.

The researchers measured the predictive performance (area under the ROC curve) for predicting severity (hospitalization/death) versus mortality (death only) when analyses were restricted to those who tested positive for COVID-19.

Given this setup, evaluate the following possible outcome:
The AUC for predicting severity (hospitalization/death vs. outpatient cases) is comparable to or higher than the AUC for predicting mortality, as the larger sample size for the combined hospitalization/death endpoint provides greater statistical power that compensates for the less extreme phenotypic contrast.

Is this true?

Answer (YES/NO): NO